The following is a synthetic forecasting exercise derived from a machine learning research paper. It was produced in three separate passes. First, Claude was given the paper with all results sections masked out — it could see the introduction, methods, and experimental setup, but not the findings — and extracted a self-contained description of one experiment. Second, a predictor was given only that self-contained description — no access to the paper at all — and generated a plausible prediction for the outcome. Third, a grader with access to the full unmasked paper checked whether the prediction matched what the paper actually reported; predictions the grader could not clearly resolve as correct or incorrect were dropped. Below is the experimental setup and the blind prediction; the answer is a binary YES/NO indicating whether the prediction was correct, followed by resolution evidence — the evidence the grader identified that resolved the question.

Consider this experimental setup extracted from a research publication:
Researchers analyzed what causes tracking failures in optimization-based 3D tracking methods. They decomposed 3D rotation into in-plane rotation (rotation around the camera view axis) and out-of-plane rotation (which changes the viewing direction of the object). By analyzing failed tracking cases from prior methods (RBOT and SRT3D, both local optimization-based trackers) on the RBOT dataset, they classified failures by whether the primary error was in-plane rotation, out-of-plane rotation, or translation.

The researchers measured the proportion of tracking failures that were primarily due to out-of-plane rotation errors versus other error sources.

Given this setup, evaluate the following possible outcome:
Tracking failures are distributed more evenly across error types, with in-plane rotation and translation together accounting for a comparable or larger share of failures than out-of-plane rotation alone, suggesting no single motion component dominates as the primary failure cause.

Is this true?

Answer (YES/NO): NO